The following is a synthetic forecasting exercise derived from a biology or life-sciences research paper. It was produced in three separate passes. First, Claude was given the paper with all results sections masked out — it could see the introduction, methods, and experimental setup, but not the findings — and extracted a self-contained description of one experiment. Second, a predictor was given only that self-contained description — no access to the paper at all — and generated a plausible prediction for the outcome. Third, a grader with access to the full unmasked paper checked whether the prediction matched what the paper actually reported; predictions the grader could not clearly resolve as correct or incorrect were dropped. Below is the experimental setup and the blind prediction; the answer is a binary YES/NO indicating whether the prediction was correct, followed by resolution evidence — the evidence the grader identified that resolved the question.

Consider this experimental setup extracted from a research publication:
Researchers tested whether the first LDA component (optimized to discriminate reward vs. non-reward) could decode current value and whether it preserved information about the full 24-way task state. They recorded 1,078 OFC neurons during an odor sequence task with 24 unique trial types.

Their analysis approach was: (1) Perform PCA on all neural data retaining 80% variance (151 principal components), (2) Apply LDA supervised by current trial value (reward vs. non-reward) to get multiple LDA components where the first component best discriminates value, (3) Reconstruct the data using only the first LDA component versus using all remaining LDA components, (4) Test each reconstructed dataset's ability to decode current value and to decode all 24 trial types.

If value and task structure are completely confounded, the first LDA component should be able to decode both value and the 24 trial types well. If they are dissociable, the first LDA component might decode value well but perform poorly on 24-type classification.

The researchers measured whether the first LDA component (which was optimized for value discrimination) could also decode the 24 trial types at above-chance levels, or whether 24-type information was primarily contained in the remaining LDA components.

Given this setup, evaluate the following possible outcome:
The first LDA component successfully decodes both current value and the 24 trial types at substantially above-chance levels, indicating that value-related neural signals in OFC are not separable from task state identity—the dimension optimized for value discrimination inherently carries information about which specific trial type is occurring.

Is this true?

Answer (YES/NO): NO